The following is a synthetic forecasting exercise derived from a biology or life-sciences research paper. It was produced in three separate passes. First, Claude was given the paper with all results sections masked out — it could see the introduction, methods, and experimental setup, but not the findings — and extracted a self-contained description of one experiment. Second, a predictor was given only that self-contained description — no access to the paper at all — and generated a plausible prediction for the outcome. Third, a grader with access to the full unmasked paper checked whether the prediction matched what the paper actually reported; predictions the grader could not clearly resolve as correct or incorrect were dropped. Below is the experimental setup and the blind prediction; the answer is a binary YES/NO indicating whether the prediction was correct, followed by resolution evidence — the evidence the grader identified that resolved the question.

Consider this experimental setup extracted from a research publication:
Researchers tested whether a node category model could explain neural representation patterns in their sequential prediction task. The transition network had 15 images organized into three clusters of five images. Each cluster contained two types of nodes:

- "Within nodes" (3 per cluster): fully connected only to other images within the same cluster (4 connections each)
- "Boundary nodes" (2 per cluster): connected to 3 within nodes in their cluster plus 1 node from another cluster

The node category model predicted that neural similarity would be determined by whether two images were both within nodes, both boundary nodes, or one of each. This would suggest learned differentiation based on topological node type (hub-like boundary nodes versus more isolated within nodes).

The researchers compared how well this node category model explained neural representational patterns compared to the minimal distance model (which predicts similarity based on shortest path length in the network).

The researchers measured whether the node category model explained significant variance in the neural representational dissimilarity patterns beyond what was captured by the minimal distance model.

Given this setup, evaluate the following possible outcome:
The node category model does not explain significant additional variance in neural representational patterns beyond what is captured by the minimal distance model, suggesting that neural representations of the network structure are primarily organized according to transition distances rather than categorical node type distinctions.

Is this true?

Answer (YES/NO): YES